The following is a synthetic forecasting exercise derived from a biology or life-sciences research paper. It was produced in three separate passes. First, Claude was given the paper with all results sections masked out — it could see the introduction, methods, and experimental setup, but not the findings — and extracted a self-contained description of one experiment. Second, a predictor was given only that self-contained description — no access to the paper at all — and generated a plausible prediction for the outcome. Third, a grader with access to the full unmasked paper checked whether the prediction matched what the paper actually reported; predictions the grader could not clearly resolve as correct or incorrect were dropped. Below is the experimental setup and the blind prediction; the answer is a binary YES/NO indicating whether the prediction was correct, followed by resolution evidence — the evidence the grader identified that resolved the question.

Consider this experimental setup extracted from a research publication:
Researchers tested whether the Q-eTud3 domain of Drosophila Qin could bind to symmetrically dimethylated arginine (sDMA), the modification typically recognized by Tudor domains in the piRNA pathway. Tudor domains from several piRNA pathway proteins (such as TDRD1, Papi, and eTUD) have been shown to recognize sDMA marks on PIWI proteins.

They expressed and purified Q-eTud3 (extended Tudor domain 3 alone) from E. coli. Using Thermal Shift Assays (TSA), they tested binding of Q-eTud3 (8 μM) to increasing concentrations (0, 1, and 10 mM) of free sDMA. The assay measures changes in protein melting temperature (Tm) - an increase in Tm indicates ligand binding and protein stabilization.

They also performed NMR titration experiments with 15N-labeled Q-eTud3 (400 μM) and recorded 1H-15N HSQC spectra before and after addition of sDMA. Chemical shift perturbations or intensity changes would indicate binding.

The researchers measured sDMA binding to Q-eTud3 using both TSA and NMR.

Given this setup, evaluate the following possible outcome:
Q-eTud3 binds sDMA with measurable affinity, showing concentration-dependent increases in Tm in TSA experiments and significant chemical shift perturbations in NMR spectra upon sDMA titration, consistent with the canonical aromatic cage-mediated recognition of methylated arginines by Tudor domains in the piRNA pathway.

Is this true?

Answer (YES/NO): NO